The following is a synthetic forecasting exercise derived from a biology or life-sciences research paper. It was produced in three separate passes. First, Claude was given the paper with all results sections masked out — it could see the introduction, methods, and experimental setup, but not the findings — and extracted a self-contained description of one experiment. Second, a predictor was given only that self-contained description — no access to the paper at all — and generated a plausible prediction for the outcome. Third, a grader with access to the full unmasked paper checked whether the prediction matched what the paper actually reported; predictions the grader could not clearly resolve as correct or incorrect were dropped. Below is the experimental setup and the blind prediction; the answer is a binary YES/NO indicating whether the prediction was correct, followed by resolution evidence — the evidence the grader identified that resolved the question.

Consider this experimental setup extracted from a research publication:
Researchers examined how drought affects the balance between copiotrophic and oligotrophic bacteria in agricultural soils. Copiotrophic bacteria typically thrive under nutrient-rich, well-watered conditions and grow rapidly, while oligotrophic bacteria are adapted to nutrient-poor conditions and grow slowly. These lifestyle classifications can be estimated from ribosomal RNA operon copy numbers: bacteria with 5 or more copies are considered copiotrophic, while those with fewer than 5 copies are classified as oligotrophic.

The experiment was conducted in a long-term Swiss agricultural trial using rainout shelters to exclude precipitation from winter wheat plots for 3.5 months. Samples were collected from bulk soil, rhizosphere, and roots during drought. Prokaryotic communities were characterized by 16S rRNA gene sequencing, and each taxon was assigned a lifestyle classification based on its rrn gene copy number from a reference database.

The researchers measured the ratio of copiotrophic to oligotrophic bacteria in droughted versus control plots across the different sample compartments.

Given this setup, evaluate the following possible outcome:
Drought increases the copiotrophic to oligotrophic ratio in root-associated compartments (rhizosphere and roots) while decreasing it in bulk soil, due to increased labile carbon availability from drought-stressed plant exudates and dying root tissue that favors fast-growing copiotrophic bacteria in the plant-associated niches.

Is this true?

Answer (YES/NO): NO